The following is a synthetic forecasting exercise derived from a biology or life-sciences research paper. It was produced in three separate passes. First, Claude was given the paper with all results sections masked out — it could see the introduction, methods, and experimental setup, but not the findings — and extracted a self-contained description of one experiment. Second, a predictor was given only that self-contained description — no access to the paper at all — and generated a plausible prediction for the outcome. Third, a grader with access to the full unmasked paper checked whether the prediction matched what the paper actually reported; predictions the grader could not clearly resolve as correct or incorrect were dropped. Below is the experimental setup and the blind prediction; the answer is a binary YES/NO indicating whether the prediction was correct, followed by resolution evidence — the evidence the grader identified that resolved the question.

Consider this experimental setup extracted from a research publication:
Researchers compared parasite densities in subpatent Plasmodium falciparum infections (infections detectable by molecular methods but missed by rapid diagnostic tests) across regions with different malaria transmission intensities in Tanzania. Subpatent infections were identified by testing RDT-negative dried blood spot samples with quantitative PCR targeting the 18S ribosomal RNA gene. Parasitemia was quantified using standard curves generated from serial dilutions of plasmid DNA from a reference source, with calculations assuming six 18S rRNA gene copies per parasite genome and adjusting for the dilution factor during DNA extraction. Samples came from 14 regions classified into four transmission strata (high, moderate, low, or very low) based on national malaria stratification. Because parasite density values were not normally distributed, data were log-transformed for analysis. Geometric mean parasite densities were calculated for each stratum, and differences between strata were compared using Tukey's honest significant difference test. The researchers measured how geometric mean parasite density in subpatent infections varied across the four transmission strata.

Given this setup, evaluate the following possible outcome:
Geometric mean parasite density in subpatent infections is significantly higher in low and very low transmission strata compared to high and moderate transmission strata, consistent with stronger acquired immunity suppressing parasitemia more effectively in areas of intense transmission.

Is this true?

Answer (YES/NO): NO